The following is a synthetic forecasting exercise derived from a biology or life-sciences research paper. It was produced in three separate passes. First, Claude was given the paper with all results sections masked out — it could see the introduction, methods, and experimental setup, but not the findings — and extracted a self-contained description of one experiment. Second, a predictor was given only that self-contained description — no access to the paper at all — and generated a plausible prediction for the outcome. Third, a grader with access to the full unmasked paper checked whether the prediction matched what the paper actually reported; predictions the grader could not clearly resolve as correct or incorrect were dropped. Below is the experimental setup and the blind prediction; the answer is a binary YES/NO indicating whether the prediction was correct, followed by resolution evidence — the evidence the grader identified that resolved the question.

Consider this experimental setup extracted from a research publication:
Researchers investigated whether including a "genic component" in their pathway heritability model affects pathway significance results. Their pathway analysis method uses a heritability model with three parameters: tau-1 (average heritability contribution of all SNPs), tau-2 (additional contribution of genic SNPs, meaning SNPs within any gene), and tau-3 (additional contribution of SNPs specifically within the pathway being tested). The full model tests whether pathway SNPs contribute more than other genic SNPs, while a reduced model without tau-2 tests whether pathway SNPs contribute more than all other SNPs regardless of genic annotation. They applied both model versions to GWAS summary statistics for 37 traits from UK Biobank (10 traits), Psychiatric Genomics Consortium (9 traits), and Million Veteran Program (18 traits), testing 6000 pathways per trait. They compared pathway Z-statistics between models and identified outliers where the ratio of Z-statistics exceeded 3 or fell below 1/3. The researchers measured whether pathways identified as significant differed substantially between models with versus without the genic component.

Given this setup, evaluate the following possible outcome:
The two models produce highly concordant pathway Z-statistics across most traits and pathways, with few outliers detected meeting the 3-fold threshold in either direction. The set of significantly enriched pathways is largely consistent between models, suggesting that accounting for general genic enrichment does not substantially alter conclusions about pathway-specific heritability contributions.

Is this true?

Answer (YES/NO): YES